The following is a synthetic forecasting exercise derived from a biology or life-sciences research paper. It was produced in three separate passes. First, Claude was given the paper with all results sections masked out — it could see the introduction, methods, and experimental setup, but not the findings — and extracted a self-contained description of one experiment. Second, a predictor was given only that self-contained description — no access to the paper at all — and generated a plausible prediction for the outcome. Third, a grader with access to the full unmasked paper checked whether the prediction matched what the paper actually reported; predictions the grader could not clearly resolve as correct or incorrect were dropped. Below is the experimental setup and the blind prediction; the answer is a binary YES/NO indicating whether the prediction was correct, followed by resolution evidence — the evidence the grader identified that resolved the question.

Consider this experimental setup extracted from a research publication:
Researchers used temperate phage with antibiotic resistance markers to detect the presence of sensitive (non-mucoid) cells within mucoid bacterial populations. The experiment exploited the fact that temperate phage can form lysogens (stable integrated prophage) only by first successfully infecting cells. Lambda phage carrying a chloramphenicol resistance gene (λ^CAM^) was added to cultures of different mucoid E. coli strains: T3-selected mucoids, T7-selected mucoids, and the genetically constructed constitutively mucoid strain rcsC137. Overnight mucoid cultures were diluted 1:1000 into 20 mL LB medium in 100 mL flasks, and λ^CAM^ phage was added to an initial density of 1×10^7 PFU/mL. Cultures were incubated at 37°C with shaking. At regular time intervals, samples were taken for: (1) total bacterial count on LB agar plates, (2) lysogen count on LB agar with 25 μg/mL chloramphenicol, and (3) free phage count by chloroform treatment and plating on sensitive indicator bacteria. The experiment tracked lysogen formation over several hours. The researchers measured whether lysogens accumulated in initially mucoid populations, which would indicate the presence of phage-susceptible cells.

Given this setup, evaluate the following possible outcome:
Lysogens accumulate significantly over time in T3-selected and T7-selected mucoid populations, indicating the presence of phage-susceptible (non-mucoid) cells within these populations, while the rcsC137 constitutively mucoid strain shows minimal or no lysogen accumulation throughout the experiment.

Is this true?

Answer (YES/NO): NO